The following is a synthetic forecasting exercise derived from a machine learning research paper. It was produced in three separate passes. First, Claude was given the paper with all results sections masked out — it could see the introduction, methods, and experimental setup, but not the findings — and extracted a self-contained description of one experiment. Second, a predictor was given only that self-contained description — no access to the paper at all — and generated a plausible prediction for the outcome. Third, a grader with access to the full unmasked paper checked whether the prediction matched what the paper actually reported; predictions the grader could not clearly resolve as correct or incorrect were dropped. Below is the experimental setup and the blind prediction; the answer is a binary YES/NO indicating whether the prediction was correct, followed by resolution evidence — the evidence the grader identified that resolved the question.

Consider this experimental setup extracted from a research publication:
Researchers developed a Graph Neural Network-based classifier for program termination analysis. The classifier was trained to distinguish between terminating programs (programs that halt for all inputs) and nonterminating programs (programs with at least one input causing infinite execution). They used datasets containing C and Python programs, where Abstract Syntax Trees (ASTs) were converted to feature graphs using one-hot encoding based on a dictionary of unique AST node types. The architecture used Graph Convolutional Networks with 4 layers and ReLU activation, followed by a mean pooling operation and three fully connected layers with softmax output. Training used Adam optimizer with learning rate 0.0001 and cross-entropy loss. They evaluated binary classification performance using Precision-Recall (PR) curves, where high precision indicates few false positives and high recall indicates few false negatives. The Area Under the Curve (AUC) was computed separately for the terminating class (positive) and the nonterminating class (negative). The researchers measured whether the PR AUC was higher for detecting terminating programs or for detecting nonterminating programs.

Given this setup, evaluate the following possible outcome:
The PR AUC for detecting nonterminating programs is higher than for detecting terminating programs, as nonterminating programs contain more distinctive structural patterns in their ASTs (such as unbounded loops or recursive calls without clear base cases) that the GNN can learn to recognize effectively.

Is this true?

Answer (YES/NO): YES